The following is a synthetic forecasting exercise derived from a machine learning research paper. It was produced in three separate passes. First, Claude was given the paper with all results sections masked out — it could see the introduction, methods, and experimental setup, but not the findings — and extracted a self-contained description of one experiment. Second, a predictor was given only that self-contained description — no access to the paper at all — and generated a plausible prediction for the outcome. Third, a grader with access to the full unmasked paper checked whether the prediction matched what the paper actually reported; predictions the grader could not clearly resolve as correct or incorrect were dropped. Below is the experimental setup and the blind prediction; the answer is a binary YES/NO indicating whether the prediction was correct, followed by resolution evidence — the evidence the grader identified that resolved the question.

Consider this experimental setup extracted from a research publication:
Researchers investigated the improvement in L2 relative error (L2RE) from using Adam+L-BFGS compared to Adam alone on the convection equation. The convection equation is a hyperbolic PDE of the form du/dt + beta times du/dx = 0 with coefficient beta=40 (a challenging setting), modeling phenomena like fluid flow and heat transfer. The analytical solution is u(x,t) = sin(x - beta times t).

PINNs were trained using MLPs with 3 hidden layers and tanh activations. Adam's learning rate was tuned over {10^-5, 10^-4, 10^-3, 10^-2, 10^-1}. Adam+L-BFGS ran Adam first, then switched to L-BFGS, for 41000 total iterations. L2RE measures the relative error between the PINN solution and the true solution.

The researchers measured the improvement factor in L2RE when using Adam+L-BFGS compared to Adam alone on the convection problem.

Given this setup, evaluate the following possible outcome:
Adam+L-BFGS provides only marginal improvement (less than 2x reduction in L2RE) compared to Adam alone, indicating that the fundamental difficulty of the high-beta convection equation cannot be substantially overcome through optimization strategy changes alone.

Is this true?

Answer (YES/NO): NO